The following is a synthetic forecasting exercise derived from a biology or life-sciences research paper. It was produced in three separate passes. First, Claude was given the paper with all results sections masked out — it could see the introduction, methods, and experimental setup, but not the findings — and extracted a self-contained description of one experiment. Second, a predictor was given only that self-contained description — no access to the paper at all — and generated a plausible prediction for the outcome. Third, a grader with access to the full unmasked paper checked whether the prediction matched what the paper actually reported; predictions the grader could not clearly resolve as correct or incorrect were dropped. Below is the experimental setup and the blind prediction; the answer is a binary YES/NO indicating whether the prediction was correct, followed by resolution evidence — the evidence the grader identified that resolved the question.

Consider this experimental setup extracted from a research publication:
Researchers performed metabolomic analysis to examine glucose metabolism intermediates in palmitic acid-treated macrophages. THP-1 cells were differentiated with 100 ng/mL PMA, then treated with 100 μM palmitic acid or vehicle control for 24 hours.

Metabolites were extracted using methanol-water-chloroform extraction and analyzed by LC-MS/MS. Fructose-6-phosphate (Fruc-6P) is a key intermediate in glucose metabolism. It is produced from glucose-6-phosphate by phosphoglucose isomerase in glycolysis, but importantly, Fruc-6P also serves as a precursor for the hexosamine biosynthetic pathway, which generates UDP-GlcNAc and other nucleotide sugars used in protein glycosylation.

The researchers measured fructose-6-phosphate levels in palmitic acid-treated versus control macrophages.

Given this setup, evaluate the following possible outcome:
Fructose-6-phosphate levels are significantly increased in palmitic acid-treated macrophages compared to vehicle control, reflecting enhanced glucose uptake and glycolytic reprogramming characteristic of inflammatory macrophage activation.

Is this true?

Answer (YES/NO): YES